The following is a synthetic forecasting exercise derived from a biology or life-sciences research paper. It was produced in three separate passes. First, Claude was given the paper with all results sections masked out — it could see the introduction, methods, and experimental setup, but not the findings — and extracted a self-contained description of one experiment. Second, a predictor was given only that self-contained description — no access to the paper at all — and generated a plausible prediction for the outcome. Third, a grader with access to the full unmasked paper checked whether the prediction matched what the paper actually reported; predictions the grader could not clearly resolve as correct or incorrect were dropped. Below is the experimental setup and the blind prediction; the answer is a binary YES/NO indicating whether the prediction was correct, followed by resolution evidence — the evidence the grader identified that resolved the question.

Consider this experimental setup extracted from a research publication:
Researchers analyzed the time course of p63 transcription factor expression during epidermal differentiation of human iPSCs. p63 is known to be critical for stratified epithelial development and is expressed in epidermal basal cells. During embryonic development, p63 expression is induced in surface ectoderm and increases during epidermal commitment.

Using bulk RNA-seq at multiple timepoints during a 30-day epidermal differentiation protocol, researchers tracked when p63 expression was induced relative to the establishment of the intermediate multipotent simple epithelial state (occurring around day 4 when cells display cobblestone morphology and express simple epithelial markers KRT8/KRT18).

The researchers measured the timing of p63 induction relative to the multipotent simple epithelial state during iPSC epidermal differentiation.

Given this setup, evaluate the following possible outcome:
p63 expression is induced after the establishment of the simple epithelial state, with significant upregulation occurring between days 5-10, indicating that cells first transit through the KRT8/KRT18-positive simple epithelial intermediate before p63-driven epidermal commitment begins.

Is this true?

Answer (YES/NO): YES